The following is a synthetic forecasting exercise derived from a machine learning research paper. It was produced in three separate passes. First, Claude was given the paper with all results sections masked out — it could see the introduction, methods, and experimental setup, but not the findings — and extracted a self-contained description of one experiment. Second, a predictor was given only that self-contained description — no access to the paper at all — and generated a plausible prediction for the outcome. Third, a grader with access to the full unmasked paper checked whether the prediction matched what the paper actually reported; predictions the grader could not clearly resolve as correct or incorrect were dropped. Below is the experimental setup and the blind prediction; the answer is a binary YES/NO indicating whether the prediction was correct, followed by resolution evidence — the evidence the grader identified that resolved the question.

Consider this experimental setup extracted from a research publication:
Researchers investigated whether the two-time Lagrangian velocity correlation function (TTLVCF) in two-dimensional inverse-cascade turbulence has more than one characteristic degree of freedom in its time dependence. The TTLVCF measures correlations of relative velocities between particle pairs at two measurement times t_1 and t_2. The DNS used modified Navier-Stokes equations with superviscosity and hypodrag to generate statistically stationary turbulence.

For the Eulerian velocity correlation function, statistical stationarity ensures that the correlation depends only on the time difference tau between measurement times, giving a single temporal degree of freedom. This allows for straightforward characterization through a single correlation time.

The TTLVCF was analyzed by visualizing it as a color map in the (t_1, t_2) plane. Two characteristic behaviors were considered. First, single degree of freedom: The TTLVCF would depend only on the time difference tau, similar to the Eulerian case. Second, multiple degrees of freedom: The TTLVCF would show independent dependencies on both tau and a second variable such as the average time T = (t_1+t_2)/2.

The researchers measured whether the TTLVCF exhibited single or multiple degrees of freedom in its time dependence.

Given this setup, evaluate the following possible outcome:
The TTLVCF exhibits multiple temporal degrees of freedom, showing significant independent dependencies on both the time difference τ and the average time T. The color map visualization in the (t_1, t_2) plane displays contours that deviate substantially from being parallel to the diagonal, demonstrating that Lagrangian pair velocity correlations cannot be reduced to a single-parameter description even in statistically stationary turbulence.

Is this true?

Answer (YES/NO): YES